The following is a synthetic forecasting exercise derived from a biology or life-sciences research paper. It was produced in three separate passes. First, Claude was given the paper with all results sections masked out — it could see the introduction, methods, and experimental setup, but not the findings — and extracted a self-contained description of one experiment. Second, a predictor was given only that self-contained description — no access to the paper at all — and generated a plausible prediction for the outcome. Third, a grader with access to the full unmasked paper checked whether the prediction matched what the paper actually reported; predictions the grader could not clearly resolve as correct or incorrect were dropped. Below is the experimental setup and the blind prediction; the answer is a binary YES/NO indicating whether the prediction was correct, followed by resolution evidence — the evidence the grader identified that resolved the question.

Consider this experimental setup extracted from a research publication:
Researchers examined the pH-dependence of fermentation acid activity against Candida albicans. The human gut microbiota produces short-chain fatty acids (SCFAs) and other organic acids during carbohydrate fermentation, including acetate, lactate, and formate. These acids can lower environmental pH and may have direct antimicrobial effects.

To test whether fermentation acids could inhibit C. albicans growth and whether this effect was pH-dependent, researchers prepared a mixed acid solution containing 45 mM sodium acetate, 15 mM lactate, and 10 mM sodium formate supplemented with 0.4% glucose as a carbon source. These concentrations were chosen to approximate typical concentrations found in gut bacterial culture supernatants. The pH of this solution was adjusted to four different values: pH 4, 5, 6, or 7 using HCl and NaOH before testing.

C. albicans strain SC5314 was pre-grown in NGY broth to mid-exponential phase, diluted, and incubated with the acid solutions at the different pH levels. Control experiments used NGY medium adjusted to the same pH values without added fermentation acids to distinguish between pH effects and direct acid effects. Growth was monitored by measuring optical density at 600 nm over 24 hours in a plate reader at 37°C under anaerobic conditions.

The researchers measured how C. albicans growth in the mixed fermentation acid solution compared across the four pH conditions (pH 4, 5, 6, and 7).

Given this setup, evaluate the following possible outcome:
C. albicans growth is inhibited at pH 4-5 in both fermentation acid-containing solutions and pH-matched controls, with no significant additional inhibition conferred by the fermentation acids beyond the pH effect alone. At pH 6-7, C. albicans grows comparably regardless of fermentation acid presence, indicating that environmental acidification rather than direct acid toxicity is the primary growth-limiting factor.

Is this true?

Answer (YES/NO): NO